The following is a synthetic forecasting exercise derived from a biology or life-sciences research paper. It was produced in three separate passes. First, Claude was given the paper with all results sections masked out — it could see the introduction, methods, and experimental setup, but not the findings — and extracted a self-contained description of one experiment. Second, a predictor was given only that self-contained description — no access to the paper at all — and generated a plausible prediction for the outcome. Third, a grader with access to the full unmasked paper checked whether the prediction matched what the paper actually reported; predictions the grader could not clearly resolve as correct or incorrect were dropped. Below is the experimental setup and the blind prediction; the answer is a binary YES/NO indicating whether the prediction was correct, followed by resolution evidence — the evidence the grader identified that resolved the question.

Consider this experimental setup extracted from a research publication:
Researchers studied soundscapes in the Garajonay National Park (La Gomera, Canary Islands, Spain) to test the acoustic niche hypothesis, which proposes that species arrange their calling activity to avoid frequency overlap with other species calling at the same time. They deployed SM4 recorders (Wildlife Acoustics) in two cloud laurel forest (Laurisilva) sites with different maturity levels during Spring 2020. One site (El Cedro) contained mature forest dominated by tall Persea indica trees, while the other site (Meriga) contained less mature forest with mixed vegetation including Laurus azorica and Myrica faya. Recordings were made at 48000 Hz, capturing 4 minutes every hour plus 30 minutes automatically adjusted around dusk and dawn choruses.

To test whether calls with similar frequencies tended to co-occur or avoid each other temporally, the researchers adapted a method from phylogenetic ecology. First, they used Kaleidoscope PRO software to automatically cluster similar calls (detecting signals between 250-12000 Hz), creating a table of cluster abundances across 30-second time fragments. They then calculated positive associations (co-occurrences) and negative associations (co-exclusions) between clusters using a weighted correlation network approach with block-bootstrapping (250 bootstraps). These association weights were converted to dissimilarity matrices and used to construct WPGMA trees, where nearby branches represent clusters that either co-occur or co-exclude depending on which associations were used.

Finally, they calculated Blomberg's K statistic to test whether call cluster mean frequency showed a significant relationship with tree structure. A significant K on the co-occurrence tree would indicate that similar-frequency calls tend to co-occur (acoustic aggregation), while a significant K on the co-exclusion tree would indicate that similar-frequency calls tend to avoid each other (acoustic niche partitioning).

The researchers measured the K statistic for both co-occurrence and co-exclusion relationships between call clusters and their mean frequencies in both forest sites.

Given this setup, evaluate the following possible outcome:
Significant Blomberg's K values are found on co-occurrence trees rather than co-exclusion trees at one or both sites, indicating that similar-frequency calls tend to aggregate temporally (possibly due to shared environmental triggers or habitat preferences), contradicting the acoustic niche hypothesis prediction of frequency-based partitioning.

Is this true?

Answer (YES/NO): NO